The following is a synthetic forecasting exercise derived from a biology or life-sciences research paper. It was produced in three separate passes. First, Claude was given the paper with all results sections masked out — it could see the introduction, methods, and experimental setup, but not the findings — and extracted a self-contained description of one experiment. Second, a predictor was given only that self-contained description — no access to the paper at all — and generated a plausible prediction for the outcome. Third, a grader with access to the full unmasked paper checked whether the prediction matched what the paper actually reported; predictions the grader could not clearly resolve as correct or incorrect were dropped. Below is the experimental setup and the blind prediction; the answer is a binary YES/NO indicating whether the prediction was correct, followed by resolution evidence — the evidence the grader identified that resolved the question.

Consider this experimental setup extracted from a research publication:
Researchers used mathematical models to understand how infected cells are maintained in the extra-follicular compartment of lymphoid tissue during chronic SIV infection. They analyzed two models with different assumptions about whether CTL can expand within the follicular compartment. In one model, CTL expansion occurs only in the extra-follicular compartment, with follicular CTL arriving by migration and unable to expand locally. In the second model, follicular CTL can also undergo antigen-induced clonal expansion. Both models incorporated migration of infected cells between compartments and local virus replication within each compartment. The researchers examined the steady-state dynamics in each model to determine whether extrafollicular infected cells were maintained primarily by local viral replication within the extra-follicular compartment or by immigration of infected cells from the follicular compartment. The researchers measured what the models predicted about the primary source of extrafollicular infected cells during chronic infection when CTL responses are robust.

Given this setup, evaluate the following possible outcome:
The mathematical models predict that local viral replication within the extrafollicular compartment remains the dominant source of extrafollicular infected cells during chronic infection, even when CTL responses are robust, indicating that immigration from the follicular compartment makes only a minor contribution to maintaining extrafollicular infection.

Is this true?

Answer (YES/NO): NO